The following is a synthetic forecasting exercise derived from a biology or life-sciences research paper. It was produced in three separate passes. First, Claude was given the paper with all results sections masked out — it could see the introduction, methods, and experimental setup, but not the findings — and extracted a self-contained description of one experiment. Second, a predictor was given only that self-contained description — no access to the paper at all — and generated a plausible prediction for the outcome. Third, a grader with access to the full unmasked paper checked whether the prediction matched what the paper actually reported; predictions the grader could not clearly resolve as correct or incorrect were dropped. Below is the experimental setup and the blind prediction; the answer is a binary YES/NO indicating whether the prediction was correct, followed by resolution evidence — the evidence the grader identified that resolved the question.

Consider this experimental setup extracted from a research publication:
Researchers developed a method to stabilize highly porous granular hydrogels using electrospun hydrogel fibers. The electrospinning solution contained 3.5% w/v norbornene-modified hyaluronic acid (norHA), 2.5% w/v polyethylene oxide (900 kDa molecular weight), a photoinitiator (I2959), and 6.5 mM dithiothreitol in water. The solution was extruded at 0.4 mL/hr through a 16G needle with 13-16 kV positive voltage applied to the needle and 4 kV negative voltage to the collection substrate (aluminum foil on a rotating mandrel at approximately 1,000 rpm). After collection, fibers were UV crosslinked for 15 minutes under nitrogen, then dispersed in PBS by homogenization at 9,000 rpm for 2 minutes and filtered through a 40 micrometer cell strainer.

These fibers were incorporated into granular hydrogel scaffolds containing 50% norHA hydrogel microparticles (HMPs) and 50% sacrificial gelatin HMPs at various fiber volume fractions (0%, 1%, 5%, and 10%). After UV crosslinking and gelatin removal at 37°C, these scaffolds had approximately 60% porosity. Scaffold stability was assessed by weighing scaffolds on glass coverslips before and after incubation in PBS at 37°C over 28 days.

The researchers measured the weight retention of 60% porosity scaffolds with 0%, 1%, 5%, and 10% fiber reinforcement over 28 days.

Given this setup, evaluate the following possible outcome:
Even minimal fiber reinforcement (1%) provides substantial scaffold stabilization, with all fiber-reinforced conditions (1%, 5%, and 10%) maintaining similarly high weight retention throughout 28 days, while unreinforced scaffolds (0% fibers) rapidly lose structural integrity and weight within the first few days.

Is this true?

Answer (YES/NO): NO